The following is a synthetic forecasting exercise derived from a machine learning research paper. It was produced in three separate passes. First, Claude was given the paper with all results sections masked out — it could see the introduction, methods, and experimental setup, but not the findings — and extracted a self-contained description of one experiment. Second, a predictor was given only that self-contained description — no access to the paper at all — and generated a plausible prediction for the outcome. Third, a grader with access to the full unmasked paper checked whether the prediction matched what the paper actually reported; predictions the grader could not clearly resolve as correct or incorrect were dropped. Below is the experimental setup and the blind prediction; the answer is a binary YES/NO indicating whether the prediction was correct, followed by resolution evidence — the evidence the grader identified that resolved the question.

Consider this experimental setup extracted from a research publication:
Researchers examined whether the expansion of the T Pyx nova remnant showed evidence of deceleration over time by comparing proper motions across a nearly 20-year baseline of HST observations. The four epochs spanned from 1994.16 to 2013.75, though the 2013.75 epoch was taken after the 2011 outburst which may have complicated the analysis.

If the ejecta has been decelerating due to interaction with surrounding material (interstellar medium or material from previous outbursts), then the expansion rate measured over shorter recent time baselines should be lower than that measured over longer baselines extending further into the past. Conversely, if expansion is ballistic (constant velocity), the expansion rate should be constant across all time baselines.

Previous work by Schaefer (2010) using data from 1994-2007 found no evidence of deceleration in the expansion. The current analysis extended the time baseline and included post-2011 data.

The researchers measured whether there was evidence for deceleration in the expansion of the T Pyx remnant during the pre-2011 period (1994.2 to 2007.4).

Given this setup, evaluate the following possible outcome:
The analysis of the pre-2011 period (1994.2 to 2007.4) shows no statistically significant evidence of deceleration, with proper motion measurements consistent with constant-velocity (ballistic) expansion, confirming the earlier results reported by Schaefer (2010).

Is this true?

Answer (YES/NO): YES